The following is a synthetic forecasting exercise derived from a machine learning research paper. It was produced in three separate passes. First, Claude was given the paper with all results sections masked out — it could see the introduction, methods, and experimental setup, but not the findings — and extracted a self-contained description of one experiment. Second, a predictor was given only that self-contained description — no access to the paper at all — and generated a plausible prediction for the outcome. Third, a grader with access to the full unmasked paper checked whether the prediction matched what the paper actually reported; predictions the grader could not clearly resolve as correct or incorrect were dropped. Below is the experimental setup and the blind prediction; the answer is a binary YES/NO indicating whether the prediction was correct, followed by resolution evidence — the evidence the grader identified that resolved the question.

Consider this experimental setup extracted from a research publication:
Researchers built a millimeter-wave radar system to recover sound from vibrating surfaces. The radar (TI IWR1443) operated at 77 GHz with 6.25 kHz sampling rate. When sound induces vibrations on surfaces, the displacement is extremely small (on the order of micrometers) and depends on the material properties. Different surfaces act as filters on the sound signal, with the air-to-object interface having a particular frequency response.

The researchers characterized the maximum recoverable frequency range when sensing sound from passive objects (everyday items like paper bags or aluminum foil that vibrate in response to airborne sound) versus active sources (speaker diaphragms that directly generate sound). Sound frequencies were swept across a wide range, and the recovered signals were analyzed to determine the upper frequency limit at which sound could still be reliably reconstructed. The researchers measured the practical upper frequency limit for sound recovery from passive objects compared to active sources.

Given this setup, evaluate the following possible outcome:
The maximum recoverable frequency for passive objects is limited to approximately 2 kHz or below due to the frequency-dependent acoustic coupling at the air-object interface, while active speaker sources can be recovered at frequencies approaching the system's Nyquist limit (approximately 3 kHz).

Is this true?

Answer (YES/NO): NO